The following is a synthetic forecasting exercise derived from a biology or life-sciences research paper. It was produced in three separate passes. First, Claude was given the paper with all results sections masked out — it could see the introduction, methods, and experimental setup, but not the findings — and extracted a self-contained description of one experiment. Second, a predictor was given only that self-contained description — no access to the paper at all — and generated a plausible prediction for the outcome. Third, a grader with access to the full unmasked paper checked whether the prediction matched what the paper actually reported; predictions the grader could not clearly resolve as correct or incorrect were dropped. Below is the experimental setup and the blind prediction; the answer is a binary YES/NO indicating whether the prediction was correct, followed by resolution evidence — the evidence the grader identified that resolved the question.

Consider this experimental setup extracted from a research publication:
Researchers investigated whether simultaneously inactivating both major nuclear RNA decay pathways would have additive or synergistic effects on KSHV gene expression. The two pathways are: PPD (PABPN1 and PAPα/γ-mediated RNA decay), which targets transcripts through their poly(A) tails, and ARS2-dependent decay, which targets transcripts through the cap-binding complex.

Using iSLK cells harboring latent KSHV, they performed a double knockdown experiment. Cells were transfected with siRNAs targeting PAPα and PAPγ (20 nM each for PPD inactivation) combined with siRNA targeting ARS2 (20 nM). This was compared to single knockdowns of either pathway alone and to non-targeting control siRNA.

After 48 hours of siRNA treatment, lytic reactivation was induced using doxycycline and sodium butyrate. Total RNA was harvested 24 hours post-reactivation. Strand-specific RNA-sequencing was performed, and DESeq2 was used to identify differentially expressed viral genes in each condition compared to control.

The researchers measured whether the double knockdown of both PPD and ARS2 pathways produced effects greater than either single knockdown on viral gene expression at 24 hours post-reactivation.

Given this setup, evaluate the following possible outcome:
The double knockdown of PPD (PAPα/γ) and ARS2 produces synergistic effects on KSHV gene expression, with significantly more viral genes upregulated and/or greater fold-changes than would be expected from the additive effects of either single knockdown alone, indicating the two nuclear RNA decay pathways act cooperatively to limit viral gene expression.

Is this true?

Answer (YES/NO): NO